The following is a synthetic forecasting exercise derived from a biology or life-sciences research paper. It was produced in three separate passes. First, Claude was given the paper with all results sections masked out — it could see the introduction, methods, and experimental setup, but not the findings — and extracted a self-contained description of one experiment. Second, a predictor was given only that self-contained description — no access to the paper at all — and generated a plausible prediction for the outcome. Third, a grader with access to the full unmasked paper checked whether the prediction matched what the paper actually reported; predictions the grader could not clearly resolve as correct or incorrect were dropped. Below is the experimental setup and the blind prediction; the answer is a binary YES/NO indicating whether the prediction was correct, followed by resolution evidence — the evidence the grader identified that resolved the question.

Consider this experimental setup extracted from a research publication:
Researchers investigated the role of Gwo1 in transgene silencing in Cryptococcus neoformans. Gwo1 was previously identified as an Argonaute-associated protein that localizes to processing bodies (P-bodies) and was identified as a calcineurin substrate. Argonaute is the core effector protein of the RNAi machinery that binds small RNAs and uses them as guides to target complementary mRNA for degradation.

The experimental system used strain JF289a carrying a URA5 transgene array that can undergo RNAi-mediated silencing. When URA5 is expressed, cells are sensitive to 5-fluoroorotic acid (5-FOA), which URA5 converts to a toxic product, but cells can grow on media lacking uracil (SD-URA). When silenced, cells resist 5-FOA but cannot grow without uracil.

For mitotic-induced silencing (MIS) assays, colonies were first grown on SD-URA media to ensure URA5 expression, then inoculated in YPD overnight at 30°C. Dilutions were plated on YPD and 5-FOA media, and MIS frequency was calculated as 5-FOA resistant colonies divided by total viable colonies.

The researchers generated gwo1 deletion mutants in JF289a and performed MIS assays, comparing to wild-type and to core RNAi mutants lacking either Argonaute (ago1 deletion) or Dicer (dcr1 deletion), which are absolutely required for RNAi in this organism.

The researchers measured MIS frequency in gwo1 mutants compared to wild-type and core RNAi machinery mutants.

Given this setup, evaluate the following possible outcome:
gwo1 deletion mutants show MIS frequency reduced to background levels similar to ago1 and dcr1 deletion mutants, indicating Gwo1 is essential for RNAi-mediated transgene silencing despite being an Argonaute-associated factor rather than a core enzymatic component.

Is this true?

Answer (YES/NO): NO